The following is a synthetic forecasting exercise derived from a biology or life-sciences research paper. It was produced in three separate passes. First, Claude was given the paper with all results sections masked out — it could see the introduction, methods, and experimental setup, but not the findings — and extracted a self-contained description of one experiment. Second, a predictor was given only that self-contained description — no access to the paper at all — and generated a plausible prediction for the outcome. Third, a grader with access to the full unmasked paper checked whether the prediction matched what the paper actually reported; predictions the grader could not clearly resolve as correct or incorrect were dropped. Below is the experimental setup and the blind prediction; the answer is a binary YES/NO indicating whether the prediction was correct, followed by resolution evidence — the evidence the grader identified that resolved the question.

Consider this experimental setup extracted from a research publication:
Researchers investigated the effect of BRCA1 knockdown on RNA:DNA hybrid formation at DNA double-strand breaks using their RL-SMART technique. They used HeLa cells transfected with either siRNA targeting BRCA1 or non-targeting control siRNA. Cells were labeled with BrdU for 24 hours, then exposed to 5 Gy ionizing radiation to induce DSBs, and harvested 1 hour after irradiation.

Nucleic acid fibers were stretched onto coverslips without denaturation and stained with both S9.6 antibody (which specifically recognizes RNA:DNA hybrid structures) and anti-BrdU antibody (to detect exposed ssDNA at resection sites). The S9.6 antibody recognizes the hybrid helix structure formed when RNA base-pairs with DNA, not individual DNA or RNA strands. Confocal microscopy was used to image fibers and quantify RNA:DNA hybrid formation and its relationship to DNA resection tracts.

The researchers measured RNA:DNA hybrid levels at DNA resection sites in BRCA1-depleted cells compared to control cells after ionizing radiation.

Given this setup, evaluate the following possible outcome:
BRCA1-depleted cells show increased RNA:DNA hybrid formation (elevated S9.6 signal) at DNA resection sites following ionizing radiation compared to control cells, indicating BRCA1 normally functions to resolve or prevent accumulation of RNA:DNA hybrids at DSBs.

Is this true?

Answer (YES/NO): NO